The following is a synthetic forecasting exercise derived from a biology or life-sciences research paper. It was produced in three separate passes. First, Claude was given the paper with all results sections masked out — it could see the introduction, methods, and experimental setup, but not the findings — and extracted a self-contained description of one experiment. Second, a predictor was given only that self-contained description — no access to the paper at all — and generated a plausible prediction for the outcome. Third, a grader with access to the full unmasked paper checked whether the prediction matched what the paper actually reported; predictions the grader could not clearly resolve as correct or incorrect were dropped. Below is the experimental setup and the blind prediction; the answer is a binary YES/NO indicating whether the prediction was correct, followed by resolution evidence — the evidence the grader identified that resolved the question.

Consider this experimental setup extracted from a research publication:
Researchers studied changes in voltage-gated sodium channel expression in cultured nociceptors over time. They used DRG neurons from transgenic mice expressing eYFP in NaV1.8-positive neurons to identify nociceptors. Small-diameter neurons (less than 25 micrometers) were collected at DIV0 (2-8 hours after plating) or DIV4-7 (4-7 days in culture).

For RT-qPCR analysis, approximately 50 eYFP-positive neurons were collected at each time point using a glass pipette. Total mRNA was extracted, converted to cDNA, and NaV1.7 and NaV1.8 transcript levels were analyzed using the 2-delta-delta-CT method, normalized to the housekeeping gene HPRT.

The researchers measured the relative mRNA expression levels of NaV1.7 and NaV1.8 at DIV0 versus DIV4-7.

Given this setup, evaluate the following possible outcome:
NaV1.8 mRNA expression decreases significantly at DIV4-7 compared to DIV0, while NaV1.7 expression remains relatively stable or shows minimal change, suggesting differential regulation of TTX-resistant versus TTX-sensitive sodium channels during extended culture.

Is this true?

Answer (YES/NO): NO